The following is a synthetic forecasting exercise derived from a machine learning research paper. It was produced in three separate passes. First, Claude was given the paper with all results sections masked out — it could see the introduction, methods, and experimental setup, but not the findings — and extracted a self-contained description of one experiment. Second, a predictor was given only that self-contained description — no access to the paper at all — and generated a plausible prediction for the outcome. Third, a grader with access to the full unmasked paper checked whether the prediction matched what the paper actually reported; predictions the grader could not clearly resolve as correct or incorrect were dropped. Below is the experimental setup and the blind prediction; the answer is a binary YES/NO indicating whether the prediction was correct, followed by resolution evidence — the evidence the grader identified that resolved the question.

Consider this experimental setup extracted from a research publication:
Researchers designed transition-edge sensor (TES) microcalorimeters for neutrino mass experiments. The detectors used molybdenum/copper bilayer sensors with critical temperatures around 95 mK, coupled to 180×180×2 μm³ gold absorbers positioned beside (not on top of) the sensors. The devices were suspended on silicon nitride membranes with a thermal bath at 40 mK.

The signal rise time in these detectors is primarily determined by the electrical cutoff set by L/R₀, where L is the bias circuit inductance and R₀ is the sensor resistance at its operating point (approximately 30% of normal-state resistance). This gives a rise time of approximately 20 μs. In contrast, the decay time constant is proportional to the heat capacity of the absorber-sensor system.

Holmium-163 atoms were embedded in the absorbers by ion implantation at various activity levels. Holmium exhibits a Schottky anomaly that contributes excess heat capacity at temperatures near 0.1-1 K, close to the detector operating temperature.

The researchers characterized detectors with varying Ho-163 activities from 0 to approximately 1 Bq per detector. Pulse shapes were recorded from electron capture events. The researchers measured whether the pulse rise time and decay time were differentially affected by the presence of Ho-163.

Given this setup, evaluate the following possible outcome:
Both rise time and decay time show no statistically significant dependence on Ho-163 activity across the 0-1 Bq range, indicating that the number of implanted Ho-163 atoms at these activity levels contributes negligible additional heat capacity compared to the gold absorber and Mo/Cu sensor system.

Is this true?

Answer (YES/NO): NO